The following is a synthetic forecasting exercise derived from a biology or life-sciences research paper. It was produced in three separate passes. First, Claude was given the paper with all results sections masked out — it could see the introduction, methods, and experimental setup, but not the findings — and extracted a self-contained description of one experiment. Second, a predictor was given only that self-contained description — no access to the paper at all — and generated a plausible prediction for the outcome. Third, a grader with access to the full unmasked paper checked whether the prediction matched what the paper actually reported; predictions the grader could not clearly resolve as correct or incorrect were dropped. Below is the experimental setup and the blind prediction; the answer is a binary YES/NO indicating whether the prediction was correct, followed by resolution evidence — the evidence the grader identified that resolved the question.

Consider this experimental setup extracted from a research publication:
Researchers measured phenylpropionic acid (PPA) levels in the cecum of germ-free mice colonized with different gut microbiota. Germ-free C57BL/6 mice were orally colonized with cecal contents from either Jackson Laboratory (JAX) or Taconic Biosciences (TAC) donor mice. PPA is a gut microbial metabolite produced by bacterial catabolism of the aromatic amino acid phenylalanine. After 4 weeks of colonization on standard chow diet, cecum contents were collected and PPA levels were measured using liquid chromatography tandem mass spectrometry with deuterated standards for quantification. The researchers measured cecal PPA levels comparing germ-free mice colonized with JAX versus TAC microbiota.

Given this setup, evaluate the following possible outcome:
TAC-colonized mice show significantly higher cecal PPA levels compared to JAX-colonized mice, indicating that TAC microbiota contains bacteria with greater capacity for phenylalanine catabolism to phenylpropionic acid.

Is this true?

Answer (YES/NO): NO